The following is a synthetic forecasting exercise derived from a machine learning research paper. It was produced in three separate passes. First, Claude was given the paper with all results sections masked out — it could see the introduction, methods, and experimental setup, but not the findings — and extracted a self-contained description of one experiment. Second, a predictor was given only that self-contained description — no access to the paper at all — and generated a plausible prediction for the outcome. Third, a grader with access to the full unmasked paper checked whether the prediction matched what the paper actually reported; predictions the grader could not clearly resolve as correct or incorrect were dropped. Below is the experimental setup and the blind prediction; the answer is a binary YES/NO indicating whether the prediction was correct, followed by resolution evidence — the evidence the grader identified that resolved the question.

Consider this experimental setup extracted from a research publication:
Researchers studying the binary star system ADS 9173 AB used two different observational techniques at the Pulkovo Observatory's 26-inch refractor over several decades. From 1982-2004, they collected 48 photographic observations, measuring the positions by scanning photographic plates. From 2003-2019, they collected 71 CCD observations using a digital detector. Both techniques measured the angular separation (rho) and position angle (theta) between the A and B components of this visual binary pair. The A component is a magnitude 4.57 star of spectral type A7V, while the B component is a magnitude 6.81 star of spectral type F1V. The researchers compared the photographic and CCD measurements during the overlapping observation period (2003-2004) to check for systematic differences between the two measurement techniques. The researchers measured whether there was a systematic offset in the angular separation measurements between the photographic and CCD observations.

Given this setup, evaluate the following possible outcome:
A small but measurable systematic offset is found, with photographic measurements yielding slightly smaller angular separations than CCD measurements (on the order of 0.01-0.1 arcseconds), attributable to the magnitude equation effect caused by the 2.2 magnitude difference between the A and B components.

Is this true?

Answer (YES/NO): NO